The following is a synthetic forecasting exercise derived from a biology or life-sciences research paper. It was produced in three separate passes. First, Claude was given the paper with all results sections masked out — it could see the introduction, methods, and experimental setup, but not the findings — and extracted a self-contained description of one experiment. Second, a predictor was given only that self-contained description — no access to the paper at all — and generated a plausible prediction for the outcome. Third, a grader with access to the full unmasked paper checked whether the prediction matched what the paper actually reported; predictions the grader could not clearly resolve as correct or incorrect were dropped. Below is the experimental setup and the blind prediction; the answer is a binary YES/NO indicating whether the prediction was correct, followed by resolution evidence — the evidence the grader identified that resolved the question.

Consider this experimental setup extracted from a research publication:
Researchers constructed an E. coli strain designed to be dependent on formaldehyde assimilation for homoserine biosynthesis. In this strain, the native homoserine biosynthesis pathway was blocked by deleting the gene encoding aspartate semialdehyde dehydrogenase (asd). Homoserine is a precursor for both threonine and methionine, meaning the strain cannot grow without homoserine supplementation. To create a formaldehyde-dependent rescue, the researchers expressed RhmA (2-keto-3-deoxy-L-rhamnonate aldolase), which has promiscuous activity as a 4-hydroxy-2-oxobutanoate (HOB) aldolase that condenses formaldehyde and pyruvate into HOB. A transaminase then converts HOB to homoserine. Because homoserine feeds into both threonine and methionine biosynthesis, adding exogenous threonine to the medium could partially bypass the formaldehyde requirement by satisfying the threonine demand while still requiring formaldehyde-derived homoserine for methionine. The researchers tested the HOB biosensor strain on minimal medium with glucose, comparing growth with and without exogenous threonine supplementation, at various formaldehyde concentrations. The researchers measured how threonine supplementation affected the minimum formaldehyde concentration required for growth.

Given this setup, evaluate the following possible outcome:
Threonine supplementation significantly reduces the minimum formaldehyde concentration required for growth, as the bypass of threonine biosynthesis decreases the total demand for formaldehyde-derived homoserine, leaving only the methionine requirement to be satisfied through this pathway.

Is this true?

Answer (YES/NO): YES